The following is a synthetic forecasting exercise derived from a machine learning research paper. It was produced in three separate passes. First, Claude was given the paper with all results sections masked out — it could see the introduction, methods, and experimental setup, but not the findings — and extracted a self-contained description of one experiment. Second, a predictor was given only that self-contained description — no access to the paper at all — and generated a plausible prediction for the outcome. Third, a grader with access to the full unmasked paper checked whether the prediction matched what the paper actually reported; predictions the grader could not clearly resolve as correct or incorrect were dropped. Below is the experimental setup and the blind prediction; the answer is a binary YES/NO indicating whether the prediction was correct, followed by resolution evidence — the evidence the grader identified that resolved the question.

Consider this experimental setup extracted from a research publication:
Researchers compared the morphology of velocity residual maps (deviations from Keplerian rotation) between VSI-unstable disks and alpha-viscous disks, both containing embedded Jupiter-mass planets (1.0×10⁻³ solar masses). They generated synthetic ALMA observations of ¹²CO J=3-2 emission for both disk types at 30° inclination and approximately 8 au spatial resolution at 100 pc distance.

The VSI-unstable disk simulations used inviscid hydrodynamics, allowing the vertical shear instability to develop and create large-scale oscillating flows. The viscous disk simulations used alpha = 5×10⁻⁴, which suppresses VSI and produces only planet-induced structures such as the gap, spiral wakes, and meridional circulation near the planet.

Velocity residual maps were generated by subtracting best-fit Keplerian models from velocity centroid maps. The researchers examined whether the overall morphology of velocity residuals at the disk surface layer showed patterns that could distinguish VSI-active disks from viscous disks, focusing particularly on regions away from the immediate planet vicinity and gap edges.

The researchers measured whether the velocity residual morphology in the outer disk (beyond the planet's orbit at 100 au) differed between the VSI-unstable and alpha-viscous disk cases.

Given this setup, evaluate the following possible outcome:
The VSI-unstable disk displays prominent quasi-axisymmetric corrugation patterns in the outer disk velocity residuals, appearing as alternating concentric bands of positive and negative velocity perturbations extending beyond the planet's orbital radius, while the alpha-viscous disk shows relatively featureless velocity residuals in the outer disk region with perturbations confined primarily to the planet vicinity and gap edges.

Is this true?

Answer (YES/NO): NO